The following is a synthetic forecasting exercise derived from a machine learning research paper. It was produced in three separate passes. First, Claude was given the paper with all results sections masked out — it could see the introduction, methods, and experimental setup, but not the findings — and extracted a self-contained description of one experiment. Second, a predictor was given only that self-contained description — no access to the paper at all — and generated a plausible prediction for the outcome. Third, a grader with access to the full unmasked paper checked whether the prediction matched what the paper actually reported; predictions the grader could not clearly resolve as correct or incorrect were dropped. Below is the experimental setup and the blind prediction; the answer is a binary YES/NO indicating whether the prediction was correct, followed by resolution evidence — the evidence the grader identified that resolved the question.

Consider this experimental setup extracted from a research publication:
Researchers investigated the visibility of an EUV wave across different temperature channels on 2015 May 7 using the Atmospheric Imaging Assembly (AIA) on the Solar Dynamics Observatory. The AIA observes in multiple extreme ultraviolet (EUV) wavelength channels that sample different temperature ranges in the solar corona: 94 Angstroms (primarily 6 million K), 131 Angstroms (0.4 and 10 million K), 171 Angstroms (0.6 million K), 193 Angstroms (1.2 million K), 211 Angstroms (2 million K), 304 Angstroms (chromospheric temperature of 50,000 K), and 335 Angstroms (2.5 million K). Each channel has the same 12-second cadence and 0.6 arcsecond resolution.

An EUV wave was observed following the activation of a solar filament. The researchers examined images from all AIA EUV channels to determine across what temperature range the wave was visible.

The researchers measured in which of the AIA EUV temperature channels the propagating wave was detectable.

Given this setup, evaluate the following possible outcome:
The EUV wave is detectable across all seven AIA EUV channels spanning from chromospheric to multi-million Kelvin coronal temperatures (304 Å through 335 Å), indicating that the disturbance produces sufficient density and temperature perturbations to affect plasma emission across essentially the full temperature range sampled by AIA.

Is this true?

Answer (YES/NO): YES